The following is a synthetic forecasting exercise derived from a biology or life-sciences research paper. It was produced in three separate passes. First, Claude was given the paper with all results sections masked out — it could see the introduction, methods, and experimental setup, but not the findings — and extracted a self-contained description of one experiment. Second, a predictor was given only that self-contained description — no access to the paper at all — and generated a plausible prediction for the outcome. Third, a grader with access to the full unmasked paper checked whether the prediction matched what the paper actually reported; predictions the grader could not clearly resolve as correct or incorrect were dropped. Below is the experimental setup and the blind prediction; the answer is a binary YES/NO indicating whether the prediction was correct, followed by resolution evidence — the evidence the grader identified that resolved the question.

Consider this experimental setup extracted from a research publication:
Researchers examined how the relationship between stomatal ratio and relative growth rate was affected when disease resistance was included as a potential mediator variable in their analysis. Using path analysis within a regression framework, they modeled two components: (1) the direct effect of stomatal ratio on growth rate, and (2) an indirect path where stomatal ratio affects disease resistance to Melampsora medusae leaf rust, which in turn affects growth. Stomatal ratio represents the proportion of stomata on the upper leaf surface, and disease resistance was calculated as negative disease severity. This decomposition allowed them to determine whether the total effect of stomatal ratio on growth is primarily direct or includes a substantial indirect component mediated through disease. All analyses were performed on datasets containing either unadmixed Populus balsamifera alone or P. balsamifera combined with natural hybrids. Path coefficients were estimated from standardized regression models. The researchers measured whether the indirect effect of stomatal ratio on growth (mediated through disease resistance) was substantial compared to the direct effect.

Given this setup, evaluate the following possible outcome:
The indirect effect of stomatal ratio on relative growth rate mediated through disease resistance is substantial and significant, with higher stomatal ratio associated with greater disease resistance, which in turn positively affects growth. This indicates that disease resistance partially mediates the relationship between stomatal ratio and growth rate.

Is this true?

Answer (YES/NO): NO